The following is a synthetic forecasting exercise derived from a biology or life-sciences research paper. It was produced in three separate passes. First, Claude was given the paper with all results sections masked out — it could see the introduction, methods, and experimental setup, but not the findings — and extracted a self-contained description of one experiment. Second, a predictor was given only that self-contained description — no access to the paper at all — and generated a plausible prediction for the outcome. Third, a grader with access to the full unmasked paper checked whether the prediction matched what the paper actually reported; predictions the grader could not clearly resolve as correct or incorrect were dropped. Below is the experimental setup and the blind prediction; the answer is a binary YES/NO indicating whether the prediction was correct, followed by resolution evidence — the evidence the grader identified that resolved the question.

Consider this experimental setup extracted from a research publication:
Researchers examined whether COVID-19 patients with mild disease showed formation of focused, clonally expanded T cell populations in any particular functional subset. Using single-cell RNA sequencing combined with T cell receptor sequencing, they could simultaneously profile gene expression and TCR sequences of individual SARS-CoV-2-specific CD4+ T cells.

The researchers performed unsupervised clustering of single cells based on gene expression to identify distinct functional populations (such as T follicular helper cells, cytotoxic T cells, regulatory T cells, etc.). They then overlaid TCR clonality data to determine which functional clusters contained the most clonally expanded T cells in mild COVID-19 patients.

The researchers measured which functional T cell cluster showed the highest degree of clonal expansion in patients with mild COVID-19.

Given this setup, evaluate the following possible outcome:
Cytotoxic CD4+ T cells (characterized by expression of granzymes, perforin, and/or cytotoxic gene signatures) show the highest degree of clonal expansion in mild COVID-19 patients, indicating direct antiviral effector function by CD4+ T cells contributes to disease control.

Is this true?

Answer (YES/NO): YES